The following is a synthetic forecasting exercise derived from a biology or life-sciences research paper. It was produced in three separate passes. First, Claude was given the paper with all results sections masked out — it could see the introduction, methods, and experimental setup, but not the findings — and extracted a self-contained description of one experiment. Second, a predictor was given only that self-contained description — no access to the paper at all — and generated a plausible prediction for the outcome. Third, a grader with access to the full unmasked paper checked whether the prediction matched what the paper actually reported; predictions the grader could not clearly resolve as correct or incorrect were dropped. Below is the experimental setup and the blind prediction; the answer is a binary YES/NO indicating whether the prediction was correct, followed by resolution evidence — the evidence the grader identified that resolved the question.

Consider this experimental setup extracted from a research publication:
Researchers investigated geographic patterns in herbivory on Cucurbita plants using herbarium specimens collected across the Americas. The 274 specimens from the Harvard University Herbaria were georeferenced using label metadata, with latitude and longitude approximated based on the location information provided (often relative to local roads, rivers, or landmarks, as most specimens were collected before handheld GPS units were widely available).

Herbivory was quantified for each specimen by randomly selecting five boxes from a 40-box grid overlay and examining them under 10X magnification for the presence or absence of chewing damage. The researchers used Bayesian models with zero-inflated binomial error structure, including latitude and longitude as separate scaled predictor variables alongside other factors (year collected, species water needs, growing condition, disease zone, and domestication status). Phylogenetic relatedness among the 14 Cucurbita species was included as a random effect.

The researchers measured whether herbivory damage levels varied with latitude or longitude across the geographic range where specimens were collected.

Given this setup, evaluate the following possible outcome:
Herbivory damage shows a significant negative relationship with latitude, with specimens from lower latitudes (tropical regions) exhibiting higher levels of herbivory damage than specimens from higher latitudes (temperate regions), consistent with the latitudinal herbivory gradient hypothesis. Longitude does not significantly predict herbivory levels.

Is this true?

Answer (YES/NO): NO